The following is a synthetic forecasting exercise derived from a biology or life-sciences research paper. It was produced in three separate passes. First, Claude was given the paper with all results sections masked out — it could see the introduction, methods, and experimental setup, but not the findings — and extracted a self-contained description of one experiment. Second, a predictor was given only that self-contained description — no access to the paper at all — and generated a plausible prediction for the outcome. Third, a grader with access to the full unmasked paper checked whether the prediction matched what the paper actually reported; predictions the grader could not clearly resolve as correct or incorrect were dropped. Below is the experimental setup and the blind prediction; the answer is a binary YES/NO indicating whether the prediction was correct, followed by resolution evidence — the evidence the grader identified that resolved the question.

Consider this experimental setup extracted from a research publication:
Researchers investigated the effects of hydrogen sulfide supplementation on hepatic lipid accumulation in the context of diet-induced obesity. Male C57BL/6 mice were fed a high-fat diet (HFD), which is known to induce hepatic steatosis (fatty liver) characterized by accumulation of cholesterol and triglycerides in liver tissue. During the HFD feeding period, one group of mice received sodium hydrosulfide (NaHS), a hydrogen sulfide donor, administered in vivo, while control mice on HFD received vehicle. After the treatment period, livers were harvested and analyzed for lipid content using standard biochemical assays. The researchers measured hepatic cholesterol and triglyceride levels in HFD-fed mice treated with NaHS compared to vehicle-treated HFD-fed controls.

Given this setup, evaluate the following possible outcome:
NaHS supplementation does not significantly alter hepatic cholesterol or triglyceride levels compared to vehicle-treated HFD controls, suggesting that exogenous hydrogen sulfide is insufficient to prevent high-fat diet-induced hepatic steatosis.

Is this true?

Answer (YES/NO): NO